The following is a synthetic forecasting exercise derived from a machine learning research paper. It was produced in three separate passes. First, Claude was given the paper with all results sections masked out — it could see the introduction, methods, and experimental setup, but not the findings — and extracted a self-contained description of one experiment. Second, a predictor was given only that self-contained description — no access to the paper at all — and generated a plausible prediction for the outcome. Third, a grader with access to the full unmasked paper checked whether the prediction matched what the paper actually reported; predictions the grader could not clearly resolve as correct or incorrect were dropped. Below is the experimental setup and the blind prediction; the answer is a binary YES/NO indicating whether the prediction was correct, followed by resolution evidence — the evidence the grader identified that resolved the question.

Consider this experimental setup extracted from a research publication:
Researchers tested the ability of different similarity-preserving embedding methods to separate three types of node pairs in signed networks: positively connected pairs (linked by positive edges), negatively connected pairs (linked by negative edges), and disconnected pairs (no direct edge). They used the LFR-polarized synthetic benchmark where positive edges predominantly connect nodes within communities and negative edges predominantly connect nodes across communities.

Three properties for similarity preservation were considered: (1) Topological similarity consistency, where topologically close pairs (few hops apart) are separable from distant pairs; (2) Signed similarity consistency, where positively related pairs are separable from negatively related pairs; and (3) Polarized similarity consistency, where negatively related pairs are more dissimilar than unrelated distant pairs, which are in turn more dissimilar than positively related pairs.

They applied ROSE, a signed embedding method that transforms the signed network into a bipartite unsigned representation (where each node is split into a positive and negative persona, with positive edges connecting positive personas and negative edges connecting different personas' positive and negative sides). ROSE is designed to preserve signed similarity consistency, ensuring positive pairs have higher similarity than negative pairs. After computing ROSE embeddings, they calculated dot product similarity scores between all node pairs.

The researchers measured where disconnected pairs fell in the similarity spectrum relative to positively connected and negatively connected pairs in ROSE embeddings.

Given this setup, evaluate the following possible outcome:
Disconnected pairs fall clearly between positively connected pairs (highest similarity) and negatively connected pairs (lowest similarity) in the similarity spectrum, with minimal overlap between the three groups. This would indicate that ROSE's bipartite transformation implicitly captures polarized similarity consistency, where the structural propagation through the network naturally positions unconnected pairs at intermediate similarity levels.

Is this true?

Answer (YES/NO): NO